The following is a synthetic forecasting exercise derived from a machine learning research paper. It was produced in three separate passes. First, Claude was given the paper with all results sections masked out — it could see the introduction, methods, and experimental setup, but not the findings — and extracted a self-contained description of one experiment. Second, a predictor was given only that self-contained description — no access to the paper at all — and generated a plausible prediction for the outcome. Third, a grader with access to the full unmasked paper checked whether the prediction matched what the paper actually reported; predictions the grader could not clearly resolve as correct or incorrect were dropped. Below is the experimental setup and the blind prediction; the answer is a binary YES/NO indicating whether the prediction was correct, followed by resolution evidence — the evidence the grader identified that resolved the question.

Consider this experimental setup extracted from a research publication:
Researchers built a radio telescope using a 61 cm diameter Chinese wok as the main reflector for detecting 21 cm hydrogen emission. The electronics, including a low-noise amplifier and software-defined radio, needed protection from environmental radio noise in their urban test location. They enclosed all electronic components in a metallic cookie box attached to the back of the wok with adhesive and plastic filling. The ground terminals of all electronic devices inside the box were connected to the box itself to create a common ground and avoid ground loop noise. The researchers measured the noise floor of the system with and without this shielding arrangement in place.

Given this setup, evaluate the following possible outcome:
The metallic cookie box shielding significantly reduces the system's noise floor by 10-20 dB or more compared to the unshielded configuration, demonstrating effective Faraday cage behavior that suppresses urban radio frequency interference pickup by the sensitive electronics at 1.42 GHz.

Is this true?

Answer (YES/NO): YES